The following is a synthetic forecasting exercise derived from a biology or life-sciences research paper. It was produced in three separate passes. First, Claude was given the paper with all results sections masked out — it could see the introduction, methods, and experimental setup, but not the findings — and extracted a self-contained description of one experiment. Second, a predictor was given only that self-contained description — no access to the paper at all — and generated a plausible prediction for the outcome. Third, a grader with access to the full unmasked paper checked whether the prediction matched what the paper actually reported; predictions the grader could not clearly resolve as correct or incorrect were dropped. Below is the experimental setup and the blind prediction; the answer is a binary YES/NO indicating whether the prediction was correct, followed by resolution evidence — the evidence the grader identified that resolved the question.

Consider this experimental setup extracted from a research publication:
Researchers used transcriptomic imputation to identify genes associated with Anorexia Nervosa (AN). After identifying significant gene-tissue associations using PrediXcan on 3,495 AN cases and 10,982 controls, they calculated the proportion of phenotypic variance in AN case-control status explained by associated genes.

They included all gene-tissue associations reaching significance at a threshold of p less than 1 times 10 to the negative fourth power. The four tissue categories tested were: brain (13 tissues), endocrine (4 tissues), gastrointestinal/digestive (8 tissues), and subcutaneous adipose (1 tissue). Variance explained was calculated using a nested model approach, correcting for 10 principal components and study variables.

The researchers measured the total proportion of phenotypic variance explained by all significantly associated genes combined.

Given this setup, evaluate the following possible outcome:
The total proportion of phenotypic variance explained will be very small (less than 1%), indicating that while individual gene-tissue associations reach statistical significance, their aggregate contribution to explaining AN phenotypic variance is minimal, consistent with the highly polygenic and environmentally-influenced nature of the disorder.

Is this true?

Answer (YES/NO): NO